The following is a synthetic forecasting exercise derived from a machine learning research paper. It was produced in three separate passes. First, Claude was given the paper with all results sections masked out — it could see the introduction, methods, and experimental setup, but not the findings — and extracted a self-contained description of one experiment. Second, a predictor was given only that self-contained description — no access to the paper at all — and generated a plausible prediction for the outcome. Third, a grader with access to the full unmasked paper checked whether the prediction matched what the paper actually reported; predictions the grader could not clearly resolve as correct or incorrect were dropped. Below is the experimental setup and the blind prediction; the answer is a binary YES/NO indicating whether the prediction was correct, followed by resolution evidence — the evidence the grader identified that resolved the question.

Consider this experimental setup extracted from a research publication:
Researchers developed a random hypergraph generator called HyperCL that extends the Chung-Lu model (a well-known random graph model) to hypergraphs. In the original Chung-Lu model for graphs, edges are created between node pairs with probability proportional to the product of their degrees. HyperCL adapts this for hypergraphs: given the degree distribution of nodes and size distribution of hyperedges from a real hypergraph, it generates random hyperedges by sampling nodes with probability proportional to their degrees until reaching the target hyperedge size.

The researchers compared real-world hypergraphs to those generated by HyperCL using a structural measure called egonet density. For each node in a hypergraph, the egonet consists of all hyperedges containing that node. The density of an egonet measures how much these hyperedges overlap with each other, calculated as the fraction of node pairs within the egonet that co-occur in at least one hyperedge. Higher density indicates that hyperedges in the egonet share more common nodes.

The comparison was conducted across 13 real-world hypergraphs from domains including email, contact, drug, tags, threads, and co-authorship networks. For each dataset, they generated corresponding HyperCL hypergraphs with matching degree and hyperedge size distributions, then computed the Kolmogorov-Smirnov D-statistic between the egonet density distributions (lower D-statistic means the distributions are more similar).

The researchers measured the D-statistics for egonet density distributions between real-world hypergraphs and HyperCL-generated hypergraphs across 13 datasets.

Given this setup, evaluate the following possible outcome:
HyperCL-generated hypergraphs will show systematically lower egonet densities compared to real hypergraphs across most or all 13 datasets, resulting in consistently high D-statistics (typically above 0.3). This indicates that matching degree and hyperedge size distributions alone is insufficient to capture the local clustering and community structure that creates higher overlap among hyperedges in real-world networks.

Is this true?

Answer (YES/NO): NO